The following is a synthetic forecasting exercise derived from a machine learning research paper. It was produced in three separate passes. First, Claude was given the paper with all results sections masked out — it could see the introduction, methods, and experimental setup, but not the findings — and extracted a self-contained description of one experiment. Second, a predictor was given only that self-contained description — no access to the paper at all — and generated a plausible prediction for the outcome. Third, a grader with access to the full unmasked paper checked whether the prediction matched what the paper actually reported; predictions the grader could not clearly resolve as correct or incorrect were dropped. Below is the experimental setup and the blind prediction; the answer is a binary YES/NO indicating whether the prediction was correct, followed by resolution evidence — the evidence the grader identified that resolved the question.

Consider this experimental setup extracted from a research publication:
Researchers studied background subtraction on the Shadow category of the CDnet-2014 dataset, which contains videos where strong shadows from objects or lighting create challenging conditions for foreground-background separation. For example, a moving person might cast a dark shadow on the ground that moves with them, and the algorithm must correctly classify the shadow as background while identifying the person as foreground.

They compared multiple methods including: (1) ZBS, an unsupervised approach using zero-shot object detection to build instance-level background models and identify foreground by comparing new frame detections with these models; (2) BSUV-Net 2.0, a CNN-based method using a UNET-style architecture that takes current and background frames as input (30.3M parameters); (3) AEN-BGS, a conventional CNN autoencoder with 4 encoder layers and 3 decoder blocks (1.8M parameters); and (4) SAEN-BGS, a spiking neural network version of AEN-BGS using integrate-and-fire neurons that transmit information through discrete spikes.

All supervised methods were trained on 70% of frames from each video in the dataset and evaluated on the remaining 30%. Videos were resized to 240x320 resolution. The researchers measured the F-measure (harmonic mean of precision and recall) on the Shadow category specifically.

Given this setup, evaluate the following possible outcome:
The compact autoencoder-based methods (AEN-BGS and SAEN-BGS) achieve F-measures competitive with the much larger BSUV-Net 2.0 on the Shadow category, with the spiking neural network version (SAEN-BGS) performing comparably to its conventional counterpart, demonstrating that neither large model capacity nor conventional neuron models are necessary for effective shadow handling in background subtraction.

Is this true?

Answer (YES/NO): NO